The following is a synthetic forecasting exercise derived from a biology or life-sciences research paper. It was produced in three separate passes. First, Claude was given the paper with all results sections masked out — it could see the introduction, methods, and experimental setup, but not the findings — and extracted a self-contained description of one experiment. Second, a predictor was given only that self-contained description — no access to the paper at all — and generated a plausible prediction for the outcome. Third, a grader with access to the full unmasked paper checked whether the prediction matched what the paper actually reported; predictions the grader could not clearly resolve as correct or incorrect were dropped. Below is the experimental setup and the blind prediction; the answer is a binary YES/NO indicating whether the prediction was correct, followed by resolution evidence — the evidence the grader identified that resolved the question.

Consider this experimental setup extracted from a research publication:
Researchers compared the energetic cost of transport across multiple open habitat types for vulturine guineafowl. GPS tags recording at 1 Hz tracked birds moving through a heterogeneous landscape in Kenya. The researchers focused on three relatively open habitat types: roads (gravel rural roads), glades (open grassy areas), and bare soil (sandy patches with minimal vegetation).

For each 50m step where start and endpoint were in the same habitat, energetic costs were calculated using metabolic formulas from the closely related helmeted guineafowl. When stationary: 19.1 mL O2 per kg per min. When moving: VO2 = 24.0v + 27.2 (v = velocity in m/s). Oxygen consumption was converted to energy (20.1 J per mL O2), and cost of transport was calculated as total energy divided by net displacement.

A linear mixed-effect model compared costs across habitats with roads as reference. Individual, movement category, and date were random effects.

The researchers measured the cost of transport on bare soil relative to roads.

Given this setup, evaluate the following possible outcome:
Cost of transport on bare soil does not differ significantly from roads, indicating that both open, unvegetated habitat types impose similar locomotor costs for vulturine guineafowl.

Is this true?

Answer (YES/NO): YES